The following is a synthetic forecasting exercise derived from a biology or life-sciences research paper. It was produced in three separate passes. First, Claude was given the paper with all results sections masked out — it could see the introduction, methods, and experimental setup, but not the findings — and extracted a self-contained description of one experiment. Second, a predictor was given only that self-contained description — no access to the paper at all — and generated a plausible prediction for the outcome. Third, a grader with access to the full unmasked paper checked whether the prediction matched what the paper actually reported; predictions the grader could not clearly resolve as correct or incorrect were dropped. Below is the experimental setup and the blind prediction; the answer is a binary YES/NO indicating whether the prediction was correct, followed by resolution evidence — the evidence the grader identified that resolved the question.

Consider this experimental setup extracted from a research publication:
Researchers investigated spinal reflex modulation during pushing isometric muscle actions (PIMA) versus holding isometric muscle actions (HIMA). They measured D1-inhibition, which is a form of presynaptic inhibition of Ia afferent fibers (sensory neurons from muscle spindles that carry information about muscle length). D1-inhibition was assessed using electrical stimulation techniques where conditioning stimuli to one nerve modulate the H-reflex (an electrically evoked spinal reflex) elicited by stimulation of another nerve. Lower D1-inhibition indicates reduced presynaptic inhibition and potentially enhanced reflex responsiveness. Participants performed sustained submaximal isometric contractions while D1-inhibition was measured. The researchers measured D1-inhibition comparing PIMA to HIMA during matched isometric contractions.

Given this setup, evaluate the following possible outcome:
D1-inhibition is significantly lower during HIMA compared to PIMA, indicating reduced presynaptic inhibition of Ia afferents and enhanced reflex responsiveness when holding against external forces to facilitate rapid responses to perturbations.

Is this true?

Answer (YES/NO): YES